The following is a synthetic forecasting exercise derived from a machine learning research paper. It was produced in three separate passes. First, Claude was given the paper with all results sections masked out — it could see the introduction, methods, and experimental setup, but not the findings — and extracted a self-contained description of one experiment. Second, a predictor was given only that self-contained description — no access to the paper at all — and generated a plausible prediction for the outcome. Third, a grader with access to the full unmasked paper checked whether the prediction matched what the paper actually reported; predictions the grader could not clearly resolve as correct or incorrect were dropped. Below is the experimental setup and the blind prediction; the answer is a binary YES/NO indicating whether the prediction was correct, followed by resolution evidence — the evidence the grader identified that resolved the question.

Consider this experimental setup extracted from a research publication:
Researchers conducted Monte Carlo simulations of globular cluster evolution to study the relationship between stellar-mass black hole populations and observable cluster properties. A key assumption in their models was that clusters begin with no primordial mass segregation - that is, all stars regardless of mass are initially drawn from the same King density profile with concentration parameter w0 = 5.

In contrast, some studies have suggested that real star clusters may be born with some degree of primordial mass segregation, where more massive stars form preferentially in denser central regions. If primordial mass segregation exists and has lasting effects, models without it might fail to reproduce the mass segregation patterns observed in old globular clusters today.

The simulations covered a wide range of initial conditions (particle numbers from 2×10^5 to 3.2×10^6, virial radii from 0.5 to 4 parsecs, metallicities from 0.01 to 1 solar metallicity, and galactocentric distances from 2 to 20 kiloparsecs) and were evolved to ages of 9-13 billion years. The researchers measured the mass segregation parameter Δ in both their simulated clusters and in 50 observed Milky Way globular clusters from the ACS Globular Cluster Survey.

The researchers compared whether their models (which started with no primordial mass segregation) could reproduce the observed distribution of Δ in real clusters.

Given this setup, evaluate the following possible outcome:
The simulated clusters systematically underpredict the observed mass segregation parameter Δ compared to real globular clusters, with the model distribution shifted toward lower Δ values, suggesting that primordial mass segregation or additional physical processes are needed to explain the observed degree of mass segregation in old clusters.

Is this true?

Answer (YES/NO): NO